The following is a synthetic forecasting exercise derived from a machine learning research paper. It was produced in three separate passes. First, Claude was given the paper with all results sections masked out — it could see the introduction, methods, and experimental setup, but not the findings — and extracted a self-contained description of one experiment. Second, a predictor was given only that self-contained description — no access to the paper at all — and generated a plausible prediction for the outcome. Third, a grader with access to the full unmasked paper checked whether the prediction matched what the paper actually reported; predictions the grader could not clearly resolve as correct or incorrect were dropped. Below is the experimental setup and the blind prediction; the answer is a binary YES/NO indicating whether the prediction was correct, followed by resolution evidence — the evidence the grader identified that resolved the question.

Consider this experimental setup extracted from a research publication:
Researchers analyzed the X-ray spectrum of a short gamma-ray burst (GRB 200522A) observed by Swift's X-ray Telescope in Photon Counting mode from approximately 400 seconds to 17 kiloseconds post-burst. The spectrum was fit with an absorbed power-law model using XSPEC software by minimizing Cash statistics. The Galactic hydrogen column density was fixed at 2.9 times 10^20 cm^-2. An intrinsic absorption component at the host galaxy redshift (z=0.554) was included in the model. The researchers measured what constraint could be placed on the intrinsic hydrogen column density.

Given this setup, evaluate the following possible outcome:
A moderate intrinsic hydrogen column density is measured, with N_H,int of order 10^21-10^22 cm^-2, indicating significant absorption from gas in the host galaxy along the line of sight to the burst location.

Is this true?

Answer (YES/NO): NO